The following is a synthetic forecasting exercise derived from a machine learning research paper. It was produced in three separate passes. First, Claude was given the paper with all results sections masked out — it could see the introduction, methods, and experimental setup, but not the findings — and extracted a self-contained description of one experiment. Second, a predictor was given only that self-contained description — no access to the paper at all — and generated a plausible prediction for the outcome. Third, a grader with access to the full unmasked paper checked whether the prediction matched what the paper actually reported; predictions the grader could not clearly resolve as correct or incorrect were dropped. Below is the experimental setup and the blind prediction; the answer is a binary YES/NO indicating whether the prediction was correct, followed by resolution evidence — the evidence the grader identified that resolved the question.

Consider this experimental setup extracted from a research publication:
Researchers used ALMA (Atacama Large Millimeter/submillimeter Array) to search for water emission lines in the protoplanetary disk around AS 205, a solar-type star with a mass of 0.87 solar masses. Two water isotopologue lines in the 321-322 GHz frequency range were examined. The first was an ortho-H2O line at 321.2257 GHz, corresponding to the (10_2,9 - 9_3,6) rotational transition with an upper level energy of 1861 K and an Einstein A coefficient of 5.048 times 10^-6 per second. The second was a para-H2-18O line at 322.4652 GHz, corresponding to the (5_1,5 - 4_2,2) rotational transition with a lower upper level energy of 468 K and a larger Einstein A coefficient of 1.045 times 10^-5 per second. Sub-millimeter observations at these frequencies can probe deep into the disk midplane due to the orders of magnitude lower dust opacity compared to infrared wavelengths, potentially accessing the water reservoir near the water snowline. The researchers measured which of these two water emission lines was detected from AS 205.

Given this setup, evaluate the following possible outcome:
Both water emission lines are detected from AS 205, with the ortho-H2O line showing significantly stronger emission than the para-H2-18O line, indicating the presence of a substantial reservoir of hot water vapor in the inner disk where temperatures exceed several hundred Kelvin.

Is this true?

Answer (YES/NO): NO